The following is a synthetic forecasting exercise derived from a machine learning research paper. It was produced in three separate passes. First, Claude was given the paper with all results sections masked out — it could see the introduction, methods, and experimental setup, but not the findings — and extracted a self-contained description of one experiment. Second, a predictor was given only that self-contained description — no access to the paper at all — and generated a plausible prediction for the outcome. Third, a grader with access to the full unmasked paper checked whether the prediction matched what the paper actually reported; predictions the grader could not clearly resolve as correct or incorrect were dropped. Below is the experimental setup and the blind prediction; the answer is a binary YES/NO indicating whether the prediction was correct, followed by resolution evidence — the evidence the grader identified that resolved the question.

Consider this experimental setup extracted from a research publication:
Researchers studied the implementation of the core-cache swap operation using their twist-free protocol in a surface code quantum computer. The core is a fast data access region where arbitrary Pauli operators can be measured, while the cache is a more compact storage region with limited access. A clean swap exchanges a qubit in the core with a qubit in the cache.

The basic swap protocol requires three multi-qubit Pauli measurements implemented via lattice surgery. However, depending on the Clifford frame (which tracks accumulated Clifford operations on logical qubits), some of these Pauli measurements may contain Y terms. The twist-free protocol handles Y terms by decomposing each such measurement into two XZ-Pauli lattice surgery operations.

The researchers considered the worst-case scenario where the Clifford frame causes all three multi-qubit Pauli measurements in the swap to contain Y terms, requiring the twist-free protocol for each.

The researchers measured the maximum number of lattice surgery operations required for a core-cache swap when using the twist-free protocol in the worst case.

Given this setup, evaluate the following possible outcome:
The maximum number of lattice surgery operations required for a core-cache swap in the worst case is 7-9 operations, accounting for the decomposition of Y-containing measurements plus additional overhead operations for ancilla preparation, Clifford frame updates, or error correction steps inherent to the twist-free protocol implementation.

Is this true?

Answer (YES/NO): NO